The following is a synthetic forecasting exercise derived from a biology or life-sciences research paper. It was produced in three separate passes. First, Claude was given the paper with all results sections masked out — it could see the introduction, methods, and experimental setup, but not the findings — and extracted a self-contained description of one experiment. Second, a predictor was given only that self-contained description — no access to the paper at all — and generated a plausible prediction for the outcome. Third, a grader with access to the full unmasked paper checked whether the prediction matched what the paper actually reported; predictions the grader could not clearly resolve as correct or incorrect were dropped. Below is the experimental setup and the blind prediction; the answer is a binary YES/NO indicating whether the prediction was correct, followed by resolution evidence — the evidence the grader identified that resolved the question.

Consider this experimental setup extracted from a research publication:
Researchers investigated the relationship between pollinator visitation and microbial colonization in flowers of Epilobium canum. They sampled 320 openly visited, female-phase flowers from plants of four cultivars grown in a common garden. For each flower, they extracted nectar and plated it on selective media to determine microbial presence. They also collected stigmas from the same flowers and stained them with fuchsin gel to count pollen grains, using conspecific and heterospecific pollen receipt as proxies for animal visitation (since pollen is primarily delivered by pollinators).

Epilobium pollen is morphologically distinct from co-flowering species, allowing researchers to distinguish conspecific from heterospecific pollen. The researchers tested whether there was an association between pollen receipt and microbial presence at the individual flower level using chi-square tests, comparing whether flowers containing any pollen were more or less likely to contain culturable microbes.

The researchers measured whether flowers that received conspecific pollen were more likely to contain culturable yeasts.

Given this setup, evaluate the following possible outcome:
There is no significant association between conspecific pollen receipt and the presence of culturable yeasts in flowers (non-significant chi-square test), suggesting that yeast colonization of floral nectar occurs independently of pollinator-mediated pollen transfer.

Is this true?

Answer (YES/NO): YES